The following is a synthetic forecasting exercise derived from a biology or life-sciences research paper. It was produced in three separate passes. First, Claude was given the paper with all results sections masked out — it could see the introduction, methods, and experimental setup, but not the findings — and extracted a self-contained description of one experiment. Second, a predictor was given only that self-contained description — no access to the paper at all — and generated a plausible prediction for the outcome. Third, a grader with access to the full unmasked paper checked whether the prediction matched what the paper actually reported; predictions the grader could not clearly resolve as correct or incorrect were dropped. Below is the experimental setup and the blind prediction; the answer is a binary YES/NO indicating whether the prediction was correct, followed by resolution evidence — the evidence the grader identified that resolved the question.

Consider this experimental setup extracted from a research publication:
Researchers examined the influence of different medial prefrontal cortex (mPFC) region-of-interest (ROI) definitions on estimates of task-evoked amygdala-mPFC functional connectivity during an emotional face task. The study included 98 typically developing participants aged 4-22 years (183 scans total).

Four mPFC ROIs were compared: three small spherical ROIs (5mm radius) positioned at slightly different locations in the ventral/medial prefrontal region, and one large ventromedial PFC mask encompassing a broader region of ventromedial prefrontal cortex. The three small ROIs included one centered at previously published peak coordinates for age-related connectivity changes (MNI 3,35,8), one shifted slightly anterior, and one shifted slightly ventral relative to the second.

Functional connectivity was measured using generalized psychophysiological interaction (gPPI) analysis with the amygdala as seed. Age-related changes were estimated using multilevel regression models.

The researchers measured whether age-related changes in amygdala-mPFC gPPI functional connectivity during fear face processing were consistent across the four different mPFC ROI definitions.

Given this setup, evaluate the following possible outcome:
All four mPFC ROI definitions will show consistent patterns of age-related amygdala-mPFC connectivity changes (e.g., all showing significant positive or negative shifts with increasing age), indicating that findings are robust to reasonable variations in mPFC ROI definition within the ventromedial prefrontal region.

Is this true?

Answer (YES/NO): NO